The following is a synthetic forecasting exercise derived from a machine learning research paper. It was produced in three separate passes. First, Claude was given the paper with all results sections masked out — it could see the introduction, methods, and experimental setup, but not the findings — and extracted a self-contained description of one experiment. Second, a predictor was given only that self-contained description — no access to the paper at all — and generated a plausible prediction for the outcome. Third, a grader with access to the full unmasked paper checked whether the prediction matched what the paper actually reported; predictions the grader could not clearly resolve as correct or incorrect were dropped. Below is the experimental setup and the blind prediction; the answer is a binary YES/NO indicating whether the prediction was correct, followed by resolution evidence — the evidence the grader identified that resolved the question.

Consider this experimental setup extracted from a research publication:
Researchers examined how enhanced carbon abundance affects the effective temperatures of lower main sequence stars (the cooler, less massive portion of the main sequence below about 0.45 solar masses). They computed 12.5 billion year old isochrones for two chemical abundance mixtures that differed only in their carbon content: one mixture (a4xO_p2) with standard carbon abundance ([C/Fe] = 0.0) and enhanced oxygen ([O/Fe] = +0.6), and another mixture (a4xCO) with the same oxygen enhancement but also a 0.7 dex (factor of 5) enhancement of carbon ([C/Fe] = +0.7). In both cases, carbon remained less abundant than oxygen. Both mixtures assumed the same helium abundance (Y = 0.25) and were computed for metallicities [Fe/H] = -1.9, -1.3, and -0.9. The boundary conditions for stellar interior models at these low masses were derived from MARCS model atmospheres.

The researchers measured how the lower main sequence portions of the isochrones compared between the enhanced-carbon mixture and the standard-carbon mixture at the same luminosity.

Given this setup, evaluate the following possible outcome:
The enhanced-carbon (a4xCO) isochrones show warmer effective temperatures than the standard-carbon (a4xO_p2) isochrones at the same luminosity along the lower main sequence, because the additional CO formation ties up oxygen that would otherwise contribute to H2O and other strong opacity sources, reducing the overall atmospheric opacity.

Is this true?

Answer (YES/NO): YES